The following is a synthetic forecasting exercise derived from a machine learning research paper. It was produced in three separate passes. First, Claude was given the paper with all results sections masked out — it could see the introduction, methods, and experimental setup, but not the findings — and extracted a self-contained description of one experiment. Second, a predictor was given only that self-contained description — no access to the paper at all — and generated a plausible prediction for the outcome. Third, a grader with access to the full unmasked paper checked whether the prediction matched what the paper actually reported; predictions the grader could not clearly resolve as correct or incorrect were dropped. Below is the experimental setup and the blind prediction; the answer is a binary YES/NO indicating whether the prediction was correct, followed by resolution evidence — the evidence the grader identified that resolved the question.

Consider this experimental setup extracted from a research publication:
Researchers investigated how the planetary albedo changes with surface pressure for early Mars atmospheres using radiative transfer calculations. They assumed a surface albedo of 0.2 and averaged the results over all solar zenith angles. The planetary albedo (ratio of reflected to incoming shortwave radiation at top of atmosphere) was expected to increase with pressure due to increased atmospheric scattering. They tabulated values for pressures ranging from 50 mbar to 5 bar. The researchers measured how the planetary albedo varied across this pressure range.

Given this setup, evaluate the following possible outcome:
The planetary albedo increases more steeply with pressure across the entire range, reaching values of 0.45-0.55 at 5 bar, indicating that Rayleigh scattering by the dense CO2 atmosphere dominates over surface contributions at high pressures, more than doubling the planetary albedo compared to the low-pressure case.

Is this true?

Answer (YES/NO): YES